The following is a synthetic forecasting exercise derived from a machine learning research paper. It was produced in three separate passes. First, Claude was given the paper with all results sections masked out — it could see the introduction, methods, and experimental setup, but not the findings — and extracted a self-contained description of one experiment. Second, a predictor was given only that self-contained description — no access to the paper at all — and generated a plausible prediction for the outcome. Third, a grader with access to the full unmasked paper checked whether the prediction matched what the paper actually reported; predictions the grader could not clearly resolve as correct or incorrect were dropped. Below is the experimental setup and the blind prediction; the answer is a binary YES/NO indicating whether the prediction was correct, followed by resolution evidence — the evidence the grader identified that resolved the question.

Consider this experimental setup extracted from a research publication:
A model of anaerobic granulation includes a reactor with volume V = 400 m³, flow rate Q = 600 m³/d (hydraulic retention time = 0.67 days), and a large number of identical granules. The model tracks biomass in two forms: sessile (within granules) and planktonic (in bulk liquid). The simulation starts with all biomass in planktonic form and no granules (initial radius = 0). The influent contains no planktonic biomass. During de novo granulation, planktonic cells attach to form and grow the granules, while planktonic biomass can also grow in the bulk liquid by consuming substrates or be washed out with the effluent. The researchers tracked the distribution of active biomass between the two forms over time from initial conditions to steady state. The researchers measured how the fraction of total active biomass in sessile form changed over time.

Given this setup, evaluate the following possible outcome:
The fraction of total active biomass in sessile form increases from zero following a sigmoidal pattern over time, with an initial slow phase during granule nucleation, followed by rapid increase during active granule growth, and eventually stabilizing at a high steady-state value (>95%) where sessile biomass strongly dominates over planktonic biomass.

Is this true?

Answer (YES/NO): NO